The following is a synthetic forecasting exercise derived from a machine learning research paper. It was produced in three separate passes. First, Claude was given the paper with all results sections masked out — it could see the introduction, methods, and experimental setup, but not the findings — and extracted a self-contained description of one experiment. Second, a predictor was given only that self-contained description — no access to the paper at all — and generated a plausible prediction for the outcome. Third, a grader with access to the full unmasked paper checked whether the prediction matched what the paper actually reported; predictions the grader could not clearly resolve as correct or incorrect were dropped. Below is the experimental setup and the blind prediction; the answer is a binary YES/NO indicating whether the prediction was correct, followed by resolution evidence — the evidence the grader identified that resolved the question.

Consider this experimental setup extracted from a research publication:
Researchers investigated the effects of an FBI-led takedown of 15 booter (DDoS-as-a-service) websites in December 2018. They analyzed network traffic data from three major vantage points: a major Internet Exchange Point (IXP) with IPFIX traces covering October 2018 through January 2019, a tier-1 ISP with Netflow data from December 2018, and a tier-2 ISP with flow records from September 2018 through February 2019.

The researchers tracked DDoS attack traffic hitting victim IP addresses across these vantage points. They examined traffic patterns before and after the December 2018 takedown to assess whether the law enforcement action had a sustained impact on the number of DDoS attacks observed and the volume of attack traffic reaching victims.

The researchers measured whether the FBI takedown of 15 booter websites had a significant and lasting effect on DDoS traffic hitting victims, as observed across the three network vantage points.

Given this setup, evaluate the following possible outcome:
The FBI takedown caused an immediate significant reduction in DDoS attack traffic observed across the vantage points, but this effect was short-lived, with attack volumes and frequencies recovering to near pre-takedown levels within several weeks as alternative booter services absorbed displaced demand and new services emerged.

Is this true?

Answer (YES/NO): NO